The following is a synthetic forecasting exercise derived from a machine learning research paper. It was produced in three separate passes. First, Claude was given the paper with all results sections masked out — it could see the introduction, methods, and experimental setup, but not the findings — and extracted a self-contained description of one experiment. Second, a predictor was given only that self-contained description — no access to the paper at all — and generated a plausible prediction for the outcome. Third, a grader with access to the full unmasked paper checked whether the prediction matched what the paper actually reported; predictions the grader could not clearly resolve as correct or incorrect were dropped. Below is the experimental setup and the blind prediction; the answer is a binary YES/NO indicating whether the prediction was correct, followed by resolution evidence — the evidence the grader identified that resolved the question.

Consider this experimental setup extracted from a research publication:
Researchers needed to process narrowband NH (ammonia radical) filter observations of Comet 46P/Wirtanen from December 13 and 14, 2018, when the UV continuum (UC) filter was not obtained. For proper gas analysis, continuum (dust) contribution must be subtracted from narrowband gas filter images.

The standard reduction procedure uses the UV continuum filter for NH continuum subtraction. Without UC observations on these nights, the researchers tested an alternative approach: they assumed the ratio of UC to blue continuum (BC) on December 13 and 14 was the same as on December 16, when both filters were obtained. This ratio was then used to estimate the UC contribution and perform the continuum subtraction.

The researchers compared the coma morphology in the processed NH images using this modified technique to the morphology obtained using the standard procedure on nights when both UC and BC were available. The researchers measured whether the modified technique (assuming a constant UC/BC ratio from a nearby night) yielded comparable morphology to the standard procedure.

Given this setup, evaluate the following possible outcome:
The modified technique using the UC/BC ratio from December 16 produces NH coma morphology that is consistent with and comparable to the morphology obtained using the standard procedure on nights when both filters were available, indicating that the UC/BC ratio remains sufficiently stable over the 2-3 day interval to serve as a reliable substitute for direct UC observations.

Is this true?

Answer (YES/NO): YES